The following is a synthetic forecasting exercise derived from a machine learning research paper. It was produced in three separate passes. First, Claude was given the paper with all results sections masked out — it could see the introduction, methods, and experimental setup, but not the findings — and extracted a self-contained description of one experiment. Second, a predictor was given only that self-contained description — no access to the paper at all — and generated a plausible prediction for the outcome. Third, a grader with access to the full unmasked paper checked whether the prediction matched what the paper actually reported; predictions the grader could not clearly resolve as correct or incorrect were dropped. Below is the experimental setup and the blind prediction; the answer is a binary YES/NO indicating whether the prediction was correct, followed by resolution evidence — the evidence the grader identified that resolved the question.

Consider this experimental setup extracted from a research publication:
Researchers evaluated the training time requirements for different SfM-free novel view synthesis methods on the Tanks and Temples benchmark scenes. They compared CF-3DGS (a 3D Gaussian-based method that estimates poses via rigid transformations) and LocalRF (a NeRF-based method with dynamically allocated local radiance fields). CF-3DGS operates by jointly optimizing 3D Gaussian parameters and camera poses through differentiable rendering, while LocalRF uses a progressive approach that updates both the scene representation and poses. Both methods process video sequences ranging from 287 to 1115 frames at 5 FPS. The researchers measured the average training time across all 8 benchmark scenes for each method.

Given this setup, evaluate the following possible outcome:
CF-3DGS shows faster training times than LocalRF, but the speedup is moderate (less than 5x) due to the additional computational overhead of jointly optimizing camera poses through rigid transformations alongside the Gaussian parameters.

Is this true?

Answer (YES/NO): YES